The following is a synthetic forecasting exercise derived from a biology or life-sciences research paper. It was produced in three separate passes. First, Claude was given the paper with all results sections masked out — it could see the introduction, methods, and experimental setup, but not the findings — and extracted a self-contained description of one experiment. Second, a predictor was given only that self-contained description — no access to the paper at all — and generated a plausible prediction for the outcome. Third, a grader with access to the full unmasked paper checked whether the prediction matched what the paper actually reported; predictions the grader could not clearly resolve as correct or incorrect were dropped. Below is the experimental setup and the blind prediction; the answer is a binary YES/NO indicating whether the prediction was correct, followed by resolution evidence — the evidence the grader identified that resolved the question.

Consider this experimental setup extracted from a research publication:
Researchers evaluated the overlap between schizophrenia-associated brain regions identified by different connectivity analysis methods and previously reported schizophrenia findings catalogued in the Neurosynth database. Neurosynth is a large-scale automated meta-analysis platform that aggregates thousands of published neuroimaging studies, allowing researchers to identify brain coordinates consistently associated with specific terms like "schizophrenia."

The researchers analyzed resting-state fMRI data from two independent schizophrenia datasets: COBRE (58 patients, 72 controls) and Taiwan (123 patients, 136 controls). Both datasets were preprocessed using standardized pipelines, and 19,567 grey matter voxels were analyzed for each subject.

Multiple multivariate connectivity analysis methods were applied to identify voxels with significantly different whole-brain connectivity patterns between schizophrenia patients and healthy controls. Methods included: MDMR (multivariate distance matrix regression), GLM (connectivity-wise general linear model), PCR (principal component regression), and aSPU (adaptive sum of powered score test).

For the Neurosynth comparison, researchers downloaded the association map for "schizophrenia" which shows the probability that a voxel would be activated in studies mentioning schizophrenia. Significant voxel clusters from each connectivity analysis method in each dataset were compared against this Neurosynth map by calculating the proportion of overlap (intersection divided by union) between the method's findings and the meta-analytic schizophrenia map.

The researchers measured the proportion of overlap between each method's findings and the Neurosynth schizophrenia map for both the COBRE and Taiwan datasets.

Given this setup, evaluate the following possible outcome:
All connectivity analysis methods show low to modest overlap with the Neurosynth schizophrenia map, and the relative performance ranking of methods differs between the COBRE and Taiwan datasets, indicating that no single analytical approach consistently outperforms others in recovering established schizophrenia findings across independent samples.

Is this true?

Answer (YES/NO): NO